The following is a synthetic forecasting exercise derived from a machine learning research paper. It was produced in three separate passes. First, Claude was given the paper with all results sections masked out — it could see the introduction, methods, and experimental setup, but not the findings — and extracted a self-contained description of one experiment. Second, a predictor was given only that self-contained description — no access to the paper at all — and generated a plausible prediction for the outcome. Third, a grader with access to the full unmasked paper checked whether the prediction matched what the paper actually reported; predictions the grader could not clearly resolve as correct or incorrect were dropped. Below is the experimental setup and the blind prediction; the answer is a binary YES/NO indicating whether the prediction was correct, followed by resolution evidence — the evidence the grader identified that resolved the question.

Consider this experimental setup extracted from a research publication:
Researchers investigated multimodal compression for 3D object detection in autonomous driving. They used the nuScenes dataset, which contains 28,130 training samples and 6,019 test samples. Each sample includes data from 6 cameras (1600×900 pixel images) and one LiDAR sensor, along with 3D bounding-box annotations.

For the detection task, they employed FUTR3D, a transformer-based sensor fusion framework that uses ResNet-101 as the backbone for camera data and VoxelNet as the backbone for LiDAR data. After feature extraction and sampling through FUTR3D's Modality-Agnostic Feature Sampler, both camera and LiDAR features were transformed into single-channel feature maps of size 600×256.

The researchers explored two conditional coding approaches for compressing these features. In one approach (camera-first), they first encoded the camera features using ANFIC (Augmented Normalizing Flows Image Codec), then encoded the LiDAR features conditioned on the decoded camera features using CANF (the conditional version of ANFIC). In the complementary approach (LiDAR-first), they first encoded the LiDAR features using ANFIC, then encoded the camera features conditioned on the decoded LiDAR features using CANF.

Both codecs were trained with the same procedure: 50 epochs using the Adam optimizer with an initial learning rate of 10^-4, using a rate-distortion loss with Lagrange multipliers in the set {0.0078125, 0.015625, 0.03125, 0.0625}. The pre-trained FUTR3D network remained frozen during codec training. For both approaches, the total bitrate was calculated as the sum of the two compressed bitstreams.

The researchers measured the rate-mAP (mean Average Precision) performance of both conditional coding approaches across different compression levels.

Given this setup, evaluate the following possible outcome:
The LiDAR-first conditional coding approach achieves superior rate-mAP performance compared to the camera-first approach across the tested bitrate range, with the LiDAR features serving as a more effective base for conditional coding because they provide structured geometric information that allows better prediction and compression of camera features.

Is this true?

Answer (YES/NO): NO